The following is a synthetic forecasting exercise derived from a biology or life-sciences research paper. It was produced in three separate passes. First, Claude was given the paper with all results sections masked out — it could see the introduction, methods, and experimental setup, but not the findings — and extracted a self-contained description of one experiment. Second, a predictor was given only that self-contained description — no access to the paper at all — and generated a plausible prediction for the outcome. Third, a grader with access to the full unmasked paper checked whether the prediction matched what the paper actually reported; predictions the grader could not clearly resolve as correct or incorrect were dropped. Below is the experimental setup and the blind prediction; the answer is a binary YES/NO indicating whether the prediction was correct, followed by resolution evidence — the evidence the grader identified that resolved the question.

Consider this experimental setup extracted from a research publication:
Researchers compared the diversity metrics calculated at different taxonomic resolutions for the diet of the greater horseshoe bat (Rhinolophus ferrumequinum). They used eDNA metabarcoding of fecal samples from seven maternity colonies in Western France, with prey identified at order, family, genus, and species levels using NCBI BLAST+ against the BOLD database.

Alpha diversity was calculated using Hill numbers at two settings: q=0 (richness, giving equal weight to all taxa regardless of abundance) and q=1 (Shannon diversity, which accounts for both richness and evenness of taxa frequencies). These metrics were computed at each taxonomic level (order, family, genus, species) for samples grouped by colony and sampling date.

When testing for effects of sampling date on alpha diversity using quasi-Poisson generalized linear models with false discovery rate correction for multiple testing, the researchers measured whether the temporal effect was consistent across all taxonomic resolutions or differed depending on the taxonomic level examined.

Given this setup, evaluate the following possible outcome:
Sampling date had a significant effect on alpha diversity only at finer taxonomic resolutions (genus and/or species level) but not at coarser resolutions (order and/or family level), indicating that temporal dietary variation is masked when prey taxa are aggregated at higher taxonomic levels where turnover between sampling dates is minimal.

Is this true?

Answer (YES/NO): NO